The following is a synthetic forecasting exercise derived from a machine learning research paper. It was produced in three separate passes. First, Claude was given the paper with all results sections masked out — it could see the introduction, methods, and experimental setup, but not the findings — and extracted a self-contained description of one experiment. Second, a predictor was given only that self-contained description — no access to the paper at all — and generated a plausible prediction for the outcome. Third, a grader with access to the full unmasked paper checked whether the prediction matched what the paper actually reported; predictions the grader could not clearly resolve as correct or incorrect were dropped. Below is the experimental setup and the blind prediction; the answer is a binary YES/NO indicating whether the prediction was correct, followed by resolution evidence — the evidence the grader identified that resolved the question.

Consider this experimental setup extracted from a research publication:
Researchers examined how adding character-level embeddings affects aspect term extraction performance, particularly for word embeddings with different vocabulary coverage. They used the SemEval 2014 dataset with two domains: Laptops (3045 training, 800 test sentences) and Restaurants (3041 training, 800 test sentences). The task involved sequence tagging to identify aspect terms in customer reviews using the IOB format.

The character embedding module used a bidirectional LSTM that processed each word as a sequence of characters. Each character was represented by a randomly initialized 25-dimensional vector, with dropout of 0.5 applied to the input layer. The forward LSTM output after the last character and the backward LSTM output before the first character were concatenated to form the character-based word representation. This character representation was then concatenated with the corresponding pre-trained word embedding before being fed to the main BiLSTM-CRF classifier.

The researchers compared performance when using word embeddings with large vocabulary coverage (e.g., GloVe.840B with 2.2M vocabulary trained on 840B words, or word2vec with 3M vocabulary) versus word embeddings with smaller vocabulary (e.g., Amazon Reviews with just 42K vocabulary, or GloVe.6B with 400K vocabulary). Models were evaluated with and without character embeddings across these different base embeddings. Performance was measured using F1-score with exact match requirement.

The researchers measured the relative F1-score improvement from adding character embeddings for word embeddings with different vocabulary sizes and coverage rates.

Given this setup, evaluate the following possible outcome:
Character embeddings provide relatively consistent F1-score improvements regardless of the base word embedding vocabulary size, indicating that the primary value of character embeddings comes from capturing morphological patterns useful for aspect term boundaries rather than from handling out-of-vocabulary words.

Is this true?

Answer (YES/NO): NO